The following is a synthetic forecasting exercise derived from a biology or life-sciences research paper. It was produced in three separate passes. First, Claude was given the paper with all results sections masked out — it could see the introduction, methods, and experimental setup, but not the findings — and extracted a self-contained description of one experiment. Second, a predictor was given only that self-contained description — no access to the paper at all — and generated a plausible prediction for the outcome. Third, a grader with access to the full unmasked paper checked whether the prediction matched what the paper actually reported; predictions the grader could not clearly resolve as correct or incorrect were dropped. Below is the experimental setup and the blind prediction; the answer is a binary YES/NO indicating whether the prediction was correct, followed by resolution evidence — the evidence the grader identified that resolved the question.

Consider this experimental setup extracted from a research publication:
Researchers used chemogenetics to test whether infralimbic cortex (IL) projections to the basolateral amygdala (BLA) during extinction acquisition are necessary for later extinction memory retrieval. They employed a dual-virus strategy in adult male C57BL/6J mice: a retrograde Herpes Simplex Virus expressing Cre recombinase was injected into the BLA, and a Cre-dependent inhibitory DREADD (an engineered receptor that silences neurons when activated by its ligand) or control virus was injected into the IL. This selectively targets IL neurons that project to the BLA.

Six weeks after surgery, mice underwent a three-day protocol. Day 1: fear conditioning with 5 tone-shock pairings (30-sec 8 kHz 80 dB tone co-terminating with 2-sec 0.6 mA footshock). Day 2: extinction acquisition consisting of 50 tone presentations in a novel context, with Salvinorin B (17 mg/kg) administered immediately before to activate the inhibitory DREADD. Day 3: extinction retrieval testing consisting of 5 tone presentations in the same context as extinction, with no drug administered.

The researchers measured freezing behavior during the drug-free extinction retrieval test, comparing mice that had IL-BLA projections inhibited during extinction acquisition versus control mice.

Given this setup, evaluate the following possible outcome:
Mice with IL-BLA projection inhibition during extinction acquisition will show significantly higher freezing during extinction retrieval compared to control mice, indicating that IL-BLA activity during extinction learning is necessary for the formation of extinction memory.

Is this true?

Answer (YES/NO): YES